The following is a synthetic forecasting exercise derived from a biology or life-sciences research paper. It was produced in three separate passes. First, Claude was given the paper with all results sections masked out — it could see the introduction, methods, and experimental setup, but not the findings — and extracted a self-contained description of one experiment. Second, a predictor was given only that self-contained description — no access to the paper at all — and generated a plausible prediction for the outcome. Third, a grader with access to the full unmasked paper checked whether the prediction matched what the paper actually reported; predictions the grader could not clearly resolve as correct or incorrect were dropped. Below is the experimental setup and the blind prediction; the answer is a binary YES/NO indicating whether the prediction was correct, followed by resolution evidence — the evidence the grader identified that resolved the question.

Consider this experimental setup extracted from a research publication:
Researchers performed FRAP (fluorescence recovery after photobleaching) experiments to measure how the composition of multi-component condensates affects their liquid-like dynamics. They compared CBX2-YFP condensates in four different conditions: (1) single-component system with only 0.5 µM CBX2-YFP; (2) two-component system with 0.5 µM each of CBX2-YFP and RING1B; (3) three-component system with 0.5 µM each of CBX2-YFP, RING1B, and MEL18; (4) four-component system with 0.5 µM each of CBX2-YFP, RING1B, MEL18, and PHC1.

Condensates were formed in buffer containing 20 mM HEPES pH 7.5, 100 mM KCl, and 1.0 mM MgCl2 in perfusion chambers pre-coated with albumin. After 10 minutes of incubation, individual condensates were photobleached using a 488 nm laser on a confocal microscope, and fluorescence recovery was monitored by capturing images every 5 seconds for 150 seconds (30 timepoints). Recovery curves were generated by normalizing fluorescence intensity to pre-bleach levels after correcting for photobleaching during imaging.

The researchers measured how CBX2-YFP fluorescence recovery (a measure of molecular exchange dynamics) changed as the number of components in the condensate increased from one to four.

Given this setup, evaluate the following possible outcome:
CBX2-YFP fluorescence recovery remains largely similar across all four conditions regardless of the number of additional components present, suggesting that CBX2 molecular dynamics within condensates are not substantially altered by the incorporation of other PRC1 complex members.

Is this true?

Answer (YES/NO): NO